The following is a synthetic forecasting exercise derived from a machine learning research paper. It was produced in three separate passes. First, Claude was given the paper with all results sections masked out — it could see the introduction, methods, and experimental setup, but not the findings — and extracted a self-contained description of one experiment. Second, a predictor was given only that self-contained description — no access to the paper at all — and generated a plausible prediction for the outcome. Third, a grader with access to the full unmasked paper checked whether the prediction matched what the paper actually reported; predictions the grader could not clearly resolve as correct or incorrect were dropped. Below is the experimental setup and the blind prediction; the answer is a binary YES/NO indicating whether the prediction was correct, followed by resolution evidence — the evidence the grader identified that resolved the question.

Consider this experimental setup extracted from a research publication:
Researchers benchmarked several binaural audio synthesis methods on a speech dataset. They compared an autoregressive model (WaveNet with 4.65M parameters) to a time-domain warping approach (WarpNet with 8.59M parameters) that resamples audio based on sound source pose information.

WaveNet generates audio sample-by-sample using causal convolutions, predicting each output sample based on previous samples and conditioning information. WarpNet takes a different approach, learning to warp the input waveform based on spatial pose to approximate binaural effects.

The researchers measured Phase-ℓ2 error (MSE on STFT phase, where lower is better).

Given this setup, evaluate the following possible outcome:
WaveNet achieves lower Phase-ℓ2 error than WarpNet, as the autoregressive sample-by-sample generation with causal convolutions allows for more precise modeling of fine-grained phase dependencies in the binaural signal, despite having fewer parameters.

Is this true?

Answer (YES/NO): NO